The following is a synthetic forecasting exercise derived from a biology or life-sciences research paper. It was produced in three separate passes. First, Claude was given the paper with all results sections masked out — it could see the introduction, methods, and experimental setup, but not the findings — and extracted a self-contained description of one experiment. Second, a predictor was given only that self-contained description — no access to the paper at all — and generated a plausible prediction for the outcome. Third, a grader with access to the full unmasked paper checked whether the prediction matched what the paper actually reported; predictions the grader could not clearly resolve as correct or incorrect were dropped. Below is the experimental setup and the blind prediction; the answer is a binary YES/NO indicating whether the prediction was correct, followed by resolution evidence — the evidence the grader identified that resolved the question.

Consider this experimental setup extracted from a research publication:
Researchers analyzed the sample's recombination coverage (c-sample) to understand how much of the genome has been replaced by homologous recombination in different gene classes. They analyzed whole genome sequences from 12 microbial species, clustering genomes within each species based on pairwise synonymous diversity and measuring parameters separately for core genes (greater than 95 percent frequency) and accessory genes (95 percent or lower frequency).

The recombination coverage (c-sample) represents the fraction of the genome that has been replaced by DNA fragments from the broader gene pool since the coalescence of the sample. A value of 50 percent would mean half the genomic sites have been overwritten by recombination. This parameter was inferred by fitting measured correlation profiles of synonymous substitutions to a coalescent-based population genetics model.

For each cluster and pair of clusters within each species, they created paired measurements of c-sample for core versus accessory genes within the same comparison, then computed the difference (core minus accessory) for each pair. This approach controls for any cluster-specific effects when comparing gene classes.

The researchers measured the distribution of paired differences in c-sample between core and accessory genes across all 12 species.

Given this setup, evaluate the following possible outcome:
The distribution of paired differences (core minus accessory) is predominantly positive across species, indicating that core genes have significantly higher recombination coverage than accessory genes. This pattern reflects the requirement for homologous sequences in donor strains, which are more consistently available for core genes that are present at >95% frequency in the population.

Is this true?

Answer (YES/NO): YES